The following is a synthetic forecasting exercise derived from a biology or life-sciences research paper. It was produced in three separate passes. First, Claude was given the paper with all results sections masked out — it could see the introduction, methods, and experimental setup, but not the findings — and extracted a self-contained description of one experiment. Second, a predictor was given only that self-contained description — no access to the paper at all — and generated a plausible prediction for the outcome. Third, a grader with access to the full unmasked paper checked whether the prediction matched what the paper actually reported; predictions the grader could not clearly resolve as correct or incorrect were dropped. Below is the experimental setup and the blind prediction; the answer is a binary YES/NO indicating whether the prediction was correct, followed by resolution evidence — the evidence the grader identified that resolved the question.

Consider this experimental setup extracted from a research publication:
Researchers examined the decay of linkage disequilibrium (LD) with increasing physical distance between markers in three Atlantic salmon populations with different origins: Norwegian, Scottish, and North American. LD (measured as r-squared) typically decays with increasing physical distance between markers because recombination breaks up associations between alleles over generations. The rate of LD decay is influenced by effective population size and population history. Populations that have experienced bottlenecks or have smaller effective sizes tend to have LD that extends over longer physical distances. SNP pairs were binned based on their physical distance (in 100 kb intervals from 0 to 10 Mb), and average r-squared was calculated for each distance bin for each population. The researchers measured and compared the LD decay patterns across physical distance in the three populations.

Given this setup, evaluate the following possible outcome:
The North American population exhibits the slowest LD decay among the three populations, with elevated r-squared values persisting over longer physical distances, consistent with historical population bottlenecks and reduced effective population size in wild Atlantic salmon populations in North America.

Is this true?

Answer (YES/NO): YES